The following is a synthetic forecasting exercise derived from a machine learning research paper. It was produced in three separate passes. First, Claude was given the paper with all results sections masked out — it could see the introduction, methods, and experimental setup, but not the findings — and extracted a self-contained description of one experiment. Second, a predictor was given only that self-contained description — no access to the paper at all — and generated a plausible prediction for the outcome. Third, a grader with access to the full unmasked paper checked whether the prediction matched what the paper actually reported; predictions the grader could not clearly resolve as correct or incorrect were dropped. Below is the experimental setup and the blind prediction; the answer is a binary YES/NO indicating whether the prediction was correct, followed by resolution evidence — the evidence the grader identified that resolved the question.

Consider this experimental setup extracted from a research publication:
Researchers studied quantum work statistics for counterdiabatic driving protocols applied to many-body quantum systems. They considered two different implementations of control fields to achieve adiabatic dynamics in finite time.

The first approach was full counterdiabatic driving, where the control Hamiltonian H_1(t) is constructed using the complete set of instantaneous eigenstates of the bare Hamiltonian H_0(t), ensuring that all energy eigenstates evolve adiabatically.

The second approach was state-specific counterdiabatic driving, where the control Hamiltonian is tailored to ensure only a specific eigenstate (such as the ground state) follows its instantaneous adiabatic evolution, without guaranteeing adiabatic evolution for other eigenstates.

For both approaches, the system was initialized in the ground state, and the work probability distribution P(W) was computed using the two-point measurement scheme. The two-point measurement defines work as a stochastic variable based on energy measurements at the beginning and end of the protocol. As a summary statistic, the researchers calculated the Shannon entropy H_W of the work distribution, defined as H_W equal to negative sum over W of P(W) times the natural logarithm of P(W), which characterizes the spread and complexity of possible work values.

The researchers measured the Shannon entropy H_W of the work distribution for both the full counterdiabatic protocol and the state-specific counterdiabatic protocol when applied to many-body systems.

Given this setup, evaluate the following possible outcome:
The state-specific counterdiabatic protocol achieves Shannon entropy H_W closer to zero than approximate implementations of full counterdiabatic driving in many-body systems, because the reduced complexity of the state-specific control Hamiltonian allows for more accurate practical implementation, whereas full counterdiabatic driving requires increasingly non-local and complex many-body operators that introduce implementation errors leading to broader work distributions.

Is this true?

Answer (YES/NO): NO